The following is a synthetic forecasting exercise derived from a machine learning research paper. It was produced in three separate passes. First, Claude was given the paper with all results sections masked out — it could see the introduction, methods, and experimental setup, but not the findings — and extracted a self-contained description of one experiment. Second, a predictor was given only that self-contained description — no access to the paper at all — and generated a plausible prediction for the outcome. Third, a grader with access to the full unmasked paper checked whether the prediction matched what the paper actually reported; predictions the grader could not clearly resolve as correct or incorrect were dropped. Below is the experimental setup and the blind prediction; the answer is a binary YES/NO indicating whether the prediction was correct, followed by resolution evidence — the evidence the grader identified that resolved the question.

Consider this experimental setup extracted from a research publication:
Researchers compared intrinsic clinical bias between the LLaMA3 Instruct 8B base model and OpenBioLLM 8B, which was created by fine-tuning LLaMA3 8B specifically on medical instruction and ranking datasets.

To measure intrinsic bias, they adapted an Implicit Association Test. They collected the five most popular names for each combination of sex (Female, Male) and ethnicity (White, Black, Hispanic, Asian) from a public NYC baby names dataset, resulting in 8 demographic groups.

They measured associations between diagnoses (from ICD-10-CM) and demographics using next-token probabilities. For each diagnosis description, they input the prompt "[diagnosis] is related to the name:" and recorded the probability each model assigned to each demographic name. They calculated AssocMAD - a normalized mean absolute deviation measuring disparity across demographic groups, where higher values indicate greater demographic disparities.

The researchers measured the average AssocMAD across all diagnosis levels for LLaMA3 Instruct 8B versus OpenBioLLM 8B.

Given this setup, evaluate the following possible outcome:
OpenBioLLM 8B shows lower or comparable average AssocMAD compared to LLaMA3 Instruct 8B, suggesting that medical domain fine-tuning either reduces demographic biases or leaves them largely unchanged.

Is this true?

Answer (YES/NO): NO